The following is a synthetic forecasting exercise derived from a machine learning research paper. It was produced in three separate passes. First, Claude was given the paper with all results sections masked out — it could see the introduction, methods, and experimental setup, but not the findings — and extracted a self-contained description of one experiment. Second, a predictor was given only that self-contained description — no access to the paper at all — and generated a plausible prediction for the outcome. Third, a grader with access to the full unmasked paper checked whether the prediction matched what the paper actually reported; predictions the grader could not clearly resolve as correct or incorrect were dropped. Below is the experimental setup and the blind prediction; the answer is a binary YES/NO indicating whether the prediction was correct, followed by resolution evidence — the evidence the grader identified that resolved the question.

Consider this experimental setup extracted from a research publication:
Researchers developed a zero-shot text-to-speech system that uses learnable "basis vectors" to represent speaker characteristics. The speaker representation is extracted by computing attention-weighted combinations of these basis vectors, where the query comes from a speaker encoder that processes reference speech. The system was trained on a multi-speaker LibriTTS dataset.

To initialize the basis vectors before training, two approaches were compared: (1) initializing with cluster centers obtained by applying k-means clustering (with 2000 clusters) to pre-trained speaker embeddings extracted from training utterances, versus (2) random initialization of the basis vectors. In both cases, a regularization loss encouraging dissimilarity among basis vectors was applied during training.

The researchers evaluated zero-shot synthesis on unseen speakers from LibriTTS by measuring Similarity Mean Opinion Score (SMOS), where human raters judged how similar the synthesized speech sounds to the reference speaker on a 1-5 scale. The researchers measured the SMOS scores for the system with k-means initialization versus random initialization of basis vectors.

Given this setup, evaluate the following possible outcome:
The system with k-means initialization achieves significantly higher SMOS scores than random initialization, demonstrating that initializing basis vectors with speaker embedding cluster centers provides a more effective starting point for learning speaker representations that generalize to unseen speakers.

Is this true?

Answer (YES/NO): NO